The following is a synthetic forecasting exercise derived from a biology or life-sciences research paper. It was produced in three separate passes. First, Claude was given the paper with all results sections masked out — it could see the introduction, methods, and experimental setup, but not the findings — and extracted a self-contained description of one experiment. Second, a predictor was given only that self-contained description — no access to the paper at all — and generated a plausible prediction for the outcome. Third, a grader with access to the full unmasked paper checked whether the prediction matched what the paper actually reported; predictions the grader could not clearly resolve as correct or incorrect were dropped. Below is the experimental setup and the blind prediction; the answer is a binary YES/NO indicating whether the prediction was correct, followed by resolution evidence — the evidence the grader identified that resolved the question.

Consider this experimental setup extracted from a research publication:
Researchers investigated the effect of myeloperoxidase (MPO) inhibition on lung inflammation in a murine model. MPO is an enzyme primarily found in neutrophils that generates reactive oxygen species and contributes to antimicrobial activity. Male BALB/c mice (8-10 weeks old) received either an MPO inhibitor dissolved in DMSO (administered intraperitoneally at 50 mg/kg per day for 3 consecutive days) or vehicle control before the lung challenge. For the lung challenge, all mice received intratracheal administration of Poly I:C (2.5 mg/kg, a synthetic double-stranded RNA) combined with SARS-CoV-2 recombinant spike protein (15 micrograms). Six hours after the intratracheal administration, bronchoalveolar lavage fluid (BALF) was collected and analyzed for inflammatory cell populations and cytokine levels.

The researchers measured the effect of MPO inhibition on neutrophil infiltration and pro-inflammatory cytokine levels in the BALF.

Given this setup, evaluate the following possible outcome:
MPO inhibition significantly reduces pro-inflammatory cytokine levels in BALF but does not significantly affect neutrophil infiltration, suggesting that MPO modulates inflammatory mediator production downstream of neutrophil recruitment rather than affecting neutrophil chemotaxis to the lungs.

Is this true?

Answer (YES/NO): NO